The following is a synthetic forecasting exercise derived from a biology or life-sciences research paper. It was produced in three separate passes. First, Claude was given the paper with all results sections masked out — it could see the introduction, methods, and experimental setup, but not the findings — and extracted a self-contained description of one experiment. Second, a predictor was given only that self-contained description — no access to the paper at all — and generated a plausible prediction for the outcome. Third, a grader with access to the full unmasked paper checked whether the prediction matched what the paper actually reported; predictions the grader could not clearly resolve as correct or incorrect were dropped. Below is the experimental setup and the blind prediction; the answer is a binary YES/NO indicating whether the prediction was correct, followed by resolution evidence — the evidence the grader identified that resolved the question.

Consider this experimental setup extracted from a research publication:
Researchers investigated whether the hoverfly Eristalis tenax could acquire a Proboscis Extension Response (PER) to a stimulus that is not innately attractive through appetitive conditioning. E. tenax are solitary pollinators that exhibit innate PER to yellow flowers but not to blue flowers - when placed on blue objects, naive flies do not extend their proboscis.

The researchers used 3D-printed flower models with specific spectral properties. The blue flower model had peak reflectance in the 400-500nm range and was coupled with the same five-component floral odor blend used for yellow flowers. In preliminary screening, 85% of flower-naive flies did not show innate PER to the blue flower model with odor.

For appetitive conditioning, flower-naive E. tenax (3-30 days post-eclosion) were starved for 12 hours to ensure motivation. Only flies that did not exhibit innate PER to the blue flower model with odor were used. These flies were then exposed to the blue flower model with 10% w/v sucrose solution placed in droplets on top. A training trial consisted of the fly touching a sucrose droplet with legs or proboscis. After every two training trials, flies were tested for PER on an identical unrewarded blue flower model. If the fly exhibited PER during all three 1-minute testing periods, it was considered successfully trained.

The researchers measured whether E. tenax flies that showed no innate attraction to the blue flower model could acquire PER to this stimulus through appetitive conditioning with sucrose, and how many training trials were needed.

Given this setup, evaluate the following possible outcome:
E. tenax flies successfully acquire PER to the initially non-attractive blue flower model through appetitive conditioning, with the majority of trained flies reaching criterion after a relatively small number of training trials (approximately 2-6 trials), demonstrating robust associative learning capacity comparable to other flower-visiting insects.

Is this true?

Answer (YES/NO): YES